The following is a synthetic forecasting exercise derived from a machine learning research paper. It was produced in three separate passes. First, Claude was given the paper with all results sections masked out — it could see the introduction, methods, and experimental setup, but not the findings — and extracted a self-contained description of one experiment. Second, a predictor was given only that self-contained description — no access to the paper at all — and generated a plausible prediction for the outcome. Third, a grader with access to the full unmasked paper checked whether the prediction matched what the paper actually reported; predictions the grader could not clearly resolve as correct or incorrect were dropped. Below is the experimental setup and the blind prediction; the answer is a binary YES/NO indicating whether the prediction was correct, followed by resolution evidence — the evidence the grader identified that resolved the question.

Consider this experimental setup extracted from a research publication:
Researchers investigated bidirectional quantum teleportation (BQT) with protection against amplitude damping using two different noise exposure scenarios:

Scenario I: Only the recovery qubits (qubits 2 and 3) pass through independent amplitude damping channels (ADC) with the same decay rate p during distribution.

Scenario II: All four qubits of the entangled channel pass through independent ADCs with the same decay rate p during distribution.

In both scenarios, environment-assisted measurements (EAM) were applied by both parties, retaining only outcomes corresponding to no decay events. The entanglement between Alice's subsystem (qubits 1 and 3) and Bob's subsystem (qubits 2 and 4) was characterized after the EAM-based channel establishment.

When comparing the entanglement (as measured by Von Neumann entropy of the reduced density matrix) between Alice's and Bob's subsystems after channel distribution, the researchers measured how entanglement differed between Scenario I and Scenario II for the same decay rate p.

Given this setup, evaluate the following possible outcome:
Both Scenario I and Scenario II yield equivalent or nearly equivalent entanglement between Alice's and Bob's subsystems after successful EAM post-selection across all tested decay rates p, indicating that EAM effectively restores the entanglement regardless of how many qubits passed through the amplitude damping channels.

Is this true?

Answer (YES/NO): NO